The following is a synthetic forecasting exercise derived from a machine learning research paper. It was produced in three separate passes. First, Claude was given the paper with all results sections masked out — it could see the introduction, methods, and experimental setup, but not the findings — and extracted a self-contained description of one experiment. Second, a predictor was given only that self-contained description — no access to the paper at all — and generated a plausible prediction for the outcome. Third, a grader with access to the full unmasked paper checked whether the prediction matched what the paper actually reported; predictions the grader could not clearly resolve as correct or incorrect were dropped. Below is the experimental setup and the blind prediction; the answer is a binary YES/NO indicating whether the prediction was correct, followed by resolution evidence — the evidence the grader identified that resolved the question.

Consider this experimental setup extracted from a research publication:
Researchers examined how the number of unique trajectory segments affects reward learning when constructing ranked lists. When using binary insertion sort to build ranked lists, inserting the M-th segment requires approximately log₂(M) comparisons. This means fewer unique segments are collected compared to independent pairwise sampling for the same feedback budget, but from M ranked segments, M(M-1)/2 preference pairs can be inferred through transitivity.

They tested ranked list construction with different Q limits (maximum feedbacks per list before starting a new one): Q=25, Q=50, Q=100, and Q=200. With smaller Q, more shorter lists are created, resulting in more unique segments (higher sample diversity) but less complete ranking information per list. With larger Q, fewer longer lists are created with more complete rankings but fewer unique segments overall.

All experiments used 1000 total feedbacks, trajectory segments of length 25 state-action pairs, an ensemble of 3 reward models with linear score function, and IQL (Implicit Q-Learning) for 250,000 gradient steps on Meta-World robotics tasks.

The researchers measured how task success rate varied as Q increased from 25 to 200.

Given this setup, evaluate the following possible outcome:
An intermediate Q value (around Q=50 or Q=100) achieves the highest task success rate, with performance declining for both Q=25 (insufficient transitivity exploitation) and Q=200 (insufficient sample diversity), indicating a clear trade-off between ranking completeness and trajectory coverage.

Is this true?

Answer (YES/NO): NO